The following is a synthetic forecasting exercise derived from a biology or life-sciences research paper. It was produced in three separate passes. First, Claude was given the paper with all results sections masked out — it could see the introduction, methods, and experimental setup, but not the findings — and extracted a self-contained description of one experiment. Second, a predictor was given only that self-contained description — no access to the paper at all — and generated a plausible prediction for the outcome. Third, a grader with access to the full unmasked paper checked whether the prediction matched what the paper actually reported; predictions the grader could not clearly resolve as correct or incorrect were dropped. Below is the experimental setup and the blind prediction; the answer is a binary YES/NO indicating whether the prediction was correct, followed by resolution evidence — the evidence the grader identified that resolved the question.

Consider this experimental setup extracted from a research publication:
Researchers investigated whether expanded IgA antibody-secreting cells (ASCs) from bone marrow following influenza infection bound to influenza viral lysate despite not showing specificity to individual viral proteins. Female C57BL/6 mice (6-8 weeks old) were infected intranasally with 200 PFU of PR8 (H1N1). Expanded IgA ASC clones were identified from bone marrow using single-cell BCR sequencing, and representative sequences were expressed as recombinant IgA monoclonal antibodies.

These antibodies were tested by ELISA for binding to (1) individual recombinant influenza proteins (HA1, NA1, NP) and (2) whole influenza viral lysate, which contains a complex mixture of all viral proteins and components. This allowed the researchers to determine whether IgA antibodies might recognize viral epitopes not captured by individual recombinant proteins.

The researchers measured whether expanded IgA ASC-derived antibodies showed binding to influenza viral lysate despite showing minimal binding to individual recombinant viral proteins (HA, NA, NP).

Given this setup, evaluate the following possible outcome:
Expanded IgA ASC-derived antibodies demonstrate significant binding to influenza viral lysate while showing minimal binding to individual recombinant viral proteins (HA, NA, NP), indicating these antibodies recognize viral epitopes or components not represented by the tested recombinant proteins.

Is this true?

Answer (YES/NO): NO